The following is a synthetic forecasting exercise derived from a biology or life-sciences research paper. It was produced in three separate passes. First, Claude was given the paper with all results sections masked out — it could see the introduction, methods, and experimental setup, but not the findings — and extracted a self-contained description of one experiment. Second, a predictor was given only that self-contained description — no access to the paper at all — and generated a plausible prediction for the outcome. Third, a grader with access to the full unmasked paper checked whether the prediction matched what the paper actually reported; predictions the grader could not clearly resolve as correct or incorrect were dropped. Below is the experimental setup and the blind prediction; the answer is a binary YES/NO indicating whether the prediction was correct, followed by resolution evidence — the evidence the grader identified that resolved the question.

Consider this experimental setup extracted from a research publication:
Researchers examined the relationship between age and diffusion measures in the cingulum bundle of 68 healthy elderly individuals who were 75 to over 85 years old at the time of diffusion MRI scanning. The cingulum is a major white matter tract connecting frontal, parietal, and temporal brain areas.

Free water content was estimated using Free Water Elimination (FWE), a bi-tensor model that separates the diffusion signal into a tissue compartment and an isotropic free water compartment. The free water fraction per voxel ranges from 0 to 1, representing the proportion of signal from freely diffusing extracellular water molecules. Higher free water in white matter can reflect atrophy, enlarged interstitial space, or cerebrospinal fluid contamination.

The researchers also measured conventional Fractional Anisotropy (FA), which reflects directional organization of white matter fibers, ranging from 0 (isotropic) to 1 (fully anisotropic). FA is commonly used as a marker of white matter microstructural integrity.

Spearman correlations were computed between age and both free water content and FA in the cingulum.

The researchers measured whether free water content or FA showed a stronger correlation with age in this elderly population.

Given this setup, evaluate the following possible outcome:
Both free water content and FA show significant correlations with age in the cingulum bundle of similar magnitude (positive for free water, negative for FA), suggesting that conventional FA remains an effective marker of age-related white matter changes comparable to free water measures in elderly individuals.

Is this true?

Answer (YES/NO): NO